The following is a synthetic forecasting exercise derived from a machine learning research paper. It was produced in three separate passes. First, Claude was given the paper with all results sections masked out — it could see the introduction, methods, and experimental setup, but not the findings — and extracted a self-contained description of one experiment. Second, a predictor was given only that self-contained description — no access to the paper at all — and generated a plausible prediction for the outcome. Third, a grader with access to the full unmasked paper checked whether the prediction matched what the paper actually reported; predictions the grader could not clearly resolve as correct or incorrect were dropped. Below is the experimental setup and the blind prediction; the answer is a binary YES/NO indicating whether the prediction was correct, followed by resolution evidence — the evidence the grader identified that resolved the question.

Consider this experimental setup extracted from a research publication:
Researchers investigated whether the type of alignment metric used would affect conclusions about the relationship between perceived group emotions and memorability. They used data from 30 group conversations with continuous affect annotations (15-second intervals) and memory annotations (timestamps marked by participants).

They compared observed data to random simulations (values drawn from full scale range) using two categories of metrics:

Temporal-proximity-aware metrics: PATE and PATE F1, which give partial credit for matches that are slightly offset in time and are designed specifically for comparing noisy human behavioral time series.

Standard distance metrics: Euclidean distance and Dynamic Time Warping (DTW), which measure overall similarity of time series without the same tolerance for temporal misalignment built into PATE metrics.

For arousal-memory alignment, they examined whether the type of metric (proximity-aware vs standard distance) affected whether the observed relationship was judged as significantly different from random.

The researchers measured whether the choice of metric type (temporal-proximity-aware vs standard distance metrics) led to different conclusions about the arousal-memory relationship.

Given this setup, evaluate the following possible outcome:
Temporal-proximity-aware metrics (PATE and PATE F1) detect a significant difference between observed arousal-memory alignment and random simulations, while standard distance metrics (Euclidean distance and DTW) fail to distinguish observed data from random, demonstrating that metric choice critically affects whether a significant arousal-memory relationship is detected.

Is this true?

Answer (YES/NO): NO